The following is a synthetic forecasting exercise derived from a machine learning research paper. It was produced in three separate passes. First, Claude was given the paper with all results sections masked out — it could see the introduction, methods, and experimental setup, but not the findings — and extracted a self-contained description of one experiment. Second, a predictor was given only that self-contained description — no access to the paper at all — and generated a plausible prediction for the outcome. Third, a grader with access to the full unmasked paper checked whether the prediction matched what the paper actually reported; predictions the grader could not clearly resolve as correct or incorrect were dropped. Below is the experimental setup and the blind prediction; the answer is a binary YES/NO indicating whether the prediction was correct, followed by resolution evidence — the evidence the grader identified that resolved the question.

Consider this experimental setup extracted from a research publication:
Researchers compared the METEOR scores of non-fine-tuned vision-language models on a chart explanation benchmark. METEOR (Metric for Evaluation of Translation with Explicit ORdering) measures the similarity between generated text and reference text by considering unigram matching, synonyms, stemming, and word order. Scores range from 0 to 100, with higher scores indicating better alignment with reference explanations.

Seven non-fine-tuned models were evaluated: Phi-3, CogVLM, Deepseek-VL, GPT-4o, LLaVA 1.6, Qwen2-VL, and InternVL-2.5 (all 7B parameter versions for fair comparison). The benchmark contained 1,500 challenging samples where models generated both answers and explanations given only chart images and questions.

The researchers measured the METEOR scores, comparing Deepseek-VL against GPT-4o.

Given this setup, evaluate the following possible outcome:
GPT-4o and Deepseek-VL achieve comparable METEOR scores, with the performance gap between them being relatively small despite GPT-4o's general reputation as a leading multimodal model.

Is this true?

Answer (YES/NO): NO